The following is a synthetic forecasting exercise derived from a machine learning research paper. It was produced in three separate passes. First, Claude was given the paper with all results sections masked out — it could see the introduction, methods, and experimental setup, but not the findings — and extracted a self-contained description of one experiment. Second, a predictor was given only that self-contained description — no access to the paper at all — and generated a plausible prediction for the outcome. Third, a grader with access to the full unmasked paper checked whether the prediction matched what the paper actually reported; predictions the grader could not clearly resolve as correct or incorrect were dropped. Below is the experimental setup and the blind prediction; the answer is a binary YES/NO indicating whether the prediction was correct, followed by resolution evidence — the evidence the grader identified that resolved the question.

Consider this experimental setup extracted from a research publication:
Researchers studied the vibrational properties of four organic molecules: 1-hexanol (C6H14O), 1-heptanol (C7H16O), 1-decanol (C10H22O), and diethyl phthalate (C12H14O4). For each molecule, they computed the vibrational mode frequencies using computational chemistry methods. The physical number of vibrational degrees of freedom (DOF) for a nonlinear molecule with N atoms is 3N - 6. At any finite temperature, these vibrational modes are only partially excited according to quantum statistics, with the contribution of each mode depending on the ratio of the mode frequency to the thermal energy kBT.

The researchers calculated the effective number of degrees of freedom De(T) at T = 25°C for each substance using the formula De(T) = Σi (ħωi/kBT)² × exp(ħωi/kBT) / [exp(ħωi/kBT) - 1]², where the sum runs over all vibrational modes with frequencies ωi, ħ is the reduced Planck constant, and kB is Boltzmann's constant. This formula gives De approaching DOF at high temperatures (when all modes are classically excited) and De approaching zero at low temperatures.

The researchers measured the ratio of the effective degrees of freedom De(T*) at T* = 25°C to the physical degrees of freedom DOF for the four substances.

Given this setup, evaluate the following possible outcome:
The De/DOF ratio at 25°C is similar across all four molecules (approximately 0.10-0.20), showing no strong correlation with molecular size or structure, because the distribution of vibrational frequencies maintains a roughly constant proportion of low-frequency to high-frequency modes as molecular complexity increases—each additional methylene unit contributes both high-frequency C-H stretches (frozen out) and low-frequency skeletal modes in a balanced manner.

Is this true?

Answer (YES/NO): NO